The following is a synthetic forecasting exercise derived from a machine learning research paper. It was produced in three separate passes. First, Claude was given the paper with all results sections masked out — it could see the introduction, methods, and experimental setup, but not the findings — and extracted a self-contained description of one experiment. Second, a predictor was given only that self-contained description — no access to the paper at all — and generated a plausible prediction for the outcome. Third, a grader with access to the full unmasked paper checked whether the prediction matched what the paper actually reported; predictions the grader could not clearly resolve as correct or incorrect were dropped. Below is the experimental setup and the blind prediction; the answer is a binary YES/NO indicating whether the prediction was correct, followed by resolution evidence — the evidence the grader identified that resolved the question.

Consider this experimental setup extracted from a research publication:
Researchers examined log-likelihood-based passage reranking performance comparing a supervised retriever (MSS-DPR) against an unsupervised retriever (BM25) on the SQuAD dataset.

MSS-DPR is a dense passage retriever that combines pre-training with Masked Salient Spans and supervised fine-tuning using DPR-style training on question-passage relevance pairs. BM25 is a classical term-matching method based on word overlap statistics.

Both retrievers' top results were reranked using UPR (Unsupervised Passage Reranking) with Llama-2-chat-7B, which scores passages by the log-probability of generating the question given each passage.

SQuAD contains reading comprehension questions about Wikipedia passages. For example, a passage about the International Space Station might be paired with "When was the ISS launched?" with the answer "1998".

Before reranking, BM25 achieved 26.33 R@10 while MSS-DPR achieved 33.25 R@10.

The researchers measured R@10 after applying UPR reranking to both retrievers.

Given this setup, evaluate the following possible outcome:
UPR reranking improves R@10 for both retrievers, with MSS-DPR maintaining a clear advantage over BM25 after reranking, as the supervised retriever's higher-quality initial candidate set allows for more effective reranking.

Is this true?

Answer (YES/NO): NO